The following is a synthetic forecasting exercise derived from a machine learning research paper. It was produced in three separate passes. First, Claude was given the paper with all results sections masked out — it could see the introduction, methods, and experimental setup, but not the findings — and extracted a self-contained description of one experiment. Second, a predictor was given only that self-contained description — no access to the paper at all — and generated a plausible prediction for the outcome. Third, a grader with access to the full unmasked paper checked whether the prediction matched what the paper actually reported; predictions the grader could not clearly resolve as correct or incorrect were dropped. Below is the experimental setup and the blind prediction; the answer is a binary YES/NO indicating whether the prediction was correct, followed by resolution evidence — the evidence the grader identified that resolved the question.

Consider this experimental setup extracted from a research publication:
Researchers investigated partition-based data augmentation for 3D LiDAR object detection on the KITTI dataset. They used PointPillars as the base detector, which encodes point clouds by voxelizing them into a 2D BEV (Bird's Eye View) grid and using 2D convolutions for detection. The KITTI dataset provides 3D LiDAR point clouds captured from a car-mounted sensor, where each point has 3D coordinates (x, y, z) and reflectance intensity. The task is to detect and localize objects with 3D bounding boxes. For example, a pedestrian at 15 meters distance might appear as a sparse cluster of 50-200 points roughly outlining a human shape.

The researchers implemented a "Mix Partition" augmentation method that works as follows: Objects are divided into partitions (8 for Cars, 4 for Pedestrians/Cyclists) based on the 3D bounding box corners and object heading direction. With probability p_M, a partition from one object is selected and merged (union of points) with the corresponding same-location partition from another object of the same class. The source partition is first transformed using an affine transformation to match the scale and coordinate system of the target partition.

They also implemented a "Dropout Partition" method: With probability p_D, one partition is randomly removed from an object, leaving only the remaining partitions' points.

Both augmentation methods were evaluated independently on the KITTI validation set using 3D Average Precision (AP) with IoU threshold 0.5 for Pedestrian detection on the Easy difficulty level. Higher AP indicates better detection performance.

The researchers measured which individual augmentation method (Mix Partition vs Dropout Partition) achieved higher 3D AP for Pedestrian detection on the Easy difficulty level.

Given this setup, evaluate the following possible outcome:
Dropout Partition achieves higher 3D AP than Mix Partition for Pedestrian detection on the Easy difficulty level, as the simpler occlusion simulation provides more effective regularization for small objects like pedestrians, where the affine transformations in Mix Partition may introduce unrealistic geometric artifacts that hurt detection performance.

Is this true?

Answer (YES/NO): NO